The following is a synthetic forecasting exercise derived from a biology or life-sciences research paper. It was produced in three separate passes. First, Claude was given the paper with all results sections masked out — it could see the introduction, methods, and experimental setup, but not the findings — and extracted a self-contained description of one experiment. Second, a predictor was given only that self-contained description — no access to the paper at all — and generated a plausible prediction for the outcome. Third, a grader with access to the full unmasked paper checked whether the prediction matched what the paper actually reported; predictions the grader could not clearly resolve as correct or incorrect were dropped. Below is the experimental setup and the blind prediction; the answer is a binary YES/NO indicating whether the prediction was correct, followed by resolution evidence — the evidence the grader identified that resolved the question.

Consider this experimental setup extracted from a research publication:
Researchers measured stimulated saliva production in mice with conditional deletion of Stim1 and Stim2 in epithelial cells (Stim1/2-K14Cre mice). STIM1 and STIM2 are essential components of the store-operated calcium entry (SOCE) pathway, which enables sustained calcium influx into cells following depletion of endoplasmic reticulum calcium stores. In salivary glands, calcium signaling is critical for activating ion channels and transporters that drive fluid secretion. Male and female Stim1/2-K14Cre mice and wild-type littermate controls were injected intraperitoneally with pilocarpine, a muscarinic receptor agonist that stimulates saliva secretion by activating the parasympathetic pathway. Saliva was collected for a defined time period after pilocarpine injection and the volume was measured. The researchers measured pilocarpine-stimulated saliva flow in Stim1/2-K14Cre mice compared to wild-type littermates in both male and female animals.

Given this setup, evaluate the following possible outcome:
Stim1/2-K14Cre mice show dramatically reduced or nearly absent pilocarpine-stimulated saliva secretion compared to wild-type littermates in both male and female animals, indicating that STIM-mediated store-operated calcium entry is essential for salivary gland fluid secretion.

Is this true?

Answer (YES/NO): NO